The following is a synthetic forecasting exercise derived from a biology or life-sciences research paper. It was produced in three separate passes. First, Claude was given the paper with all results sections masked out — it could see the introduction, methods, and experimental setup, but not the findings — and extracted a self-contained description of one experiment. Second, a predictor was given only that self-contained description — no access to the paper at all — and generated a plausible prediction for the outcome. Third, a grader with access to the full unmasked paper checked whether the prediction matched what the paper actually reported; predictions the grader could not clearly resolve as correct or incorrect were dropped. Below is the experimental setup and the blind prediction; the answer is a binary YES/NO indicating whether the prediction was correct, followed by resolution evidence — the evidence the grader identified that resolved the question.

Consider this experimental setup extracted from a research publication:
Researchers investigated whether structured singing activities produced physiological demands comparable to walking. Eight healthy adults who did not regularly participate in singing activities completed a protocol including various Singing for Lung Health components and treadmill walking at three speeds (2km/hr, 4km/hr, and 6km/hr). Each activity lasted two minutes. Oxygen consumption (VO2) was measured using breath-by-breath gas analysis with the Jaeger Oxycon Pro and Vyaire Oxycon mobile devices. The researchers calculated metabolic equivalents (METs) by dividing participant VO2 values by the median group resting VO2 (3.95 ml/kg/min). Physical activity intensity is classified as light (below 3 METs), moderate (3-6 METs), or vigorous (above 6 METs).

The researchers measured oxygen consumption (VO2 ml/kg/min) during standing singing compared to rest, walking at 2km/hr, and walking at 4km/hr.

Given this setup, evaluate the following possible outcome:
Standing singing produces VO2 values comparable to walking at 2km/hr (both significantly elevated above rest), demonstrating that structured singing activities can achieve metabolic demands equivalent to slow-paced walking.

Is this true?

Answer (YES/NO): NO